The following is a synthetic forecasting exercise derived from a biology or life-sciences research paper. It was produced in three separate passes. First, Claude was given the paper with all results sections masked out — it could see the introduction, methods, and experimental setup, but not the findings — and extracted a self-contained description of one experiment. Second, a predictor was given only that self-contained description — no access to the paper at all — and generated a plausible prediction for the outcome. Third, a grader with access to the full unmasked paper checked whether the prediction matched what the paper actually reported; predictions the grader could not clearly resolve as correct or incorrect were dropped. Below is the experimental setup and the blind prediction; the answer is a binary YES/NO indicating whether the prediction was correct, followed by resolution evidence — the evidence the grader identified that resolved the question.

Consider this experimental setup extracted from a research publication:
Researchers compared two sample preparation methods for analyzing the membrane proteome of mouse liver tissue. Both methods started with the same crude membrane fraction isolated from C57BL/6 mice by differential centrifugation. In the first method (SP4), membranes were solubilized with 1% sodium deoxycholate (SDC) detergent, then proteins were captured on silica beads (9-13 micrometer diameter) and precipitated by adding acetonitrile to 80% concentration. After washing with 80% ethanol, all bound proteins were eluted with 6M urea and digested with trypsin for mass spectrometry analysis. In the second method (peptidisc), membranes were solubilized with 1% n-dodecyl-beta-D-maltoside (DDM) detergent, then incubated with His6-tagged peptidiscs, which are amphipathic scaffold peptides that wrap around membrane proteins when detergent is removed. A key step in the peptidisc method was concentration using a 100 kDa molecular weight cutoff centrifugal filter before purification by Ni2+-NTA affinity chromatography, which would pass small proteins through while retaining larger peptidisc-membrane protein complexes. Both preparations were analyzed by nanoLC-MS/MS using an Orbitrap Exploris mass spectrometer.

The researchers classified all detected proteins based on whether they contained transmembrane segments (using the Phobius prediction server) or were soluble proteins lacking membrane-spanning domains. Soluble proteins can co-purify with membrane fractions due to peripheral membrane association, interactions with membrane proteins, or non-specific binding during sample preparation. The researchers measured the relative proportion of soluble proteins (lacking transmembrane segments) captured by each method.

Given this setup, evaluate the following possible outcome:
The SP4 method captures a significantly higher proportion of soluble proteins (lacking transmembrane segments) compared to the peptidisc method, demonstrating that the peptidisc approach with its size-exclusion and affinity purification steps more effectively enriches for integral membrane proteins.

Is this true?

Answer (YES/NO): YES